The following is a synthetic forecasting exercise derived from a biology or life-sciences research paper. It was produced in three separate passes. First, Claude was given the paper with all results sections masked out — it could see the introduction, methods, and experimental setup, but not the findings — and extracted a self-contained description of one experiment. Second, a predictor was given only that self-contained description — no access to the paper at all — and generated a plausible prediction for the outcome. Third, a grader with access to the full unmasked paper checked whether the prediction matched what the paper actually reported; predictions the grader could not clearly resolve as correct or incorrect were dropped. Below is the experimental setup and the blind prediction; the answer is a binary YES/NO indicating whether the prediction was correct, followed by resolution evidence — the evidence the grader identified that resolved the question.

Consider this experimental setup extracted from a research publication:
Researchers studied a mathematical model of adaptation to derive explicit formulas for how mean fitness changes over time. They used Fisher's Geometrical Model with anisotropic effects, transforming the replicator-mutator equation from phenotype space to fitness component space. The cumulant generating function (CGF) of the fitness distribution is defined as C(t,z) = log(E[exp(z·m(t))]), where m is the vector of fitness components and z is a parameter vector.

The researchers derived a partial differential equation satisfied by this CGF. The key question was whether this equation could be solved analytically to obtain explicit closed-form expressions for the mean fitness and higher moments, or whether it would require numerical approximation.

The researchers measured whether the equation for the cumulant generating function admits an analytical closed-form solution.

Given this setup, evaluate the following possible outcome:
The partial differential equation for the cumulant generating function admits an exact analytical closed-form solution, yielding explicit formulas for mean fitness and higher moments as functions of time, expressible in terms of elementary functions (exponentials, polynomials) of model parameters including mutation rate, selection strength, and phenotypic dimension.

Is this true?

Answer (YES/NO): YES